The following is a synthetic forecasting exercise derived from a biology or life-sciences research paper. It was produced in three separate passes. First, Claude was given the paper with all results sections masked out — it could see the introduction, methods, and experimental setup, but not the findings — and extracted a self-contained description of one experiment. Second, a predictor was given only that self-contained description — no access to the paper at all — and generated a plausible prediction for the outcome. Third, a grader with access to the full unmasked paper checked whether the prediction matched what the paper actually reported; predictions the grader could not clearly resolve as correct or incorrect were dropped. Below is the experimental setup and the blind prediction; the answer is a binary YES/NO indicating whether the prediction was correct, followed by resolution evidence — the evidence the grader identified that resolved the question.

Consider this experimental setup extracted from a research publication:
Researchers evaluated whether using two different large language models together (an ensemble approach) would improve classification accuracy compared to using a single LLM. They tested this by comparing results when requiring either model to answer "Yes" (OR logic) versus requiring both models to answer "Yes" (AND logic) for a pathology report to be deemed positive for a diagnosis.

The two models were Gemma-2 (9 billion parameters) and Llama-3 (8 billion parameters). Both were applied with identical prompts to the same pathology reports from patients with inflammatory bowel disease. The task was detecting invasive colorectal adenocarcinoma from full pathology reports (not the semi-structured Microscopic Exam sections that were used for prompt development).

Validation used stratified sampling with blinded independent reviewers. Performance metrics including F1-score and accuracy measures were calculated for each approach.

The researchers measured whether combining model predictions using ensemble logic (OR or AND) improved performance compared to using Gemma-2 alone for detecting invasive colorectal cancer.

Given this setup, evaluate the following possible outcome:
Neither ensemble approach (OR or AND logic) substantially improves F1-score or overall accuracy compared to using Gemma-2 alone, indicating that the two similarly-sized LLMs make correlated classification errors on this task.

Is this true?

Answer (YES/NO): YES